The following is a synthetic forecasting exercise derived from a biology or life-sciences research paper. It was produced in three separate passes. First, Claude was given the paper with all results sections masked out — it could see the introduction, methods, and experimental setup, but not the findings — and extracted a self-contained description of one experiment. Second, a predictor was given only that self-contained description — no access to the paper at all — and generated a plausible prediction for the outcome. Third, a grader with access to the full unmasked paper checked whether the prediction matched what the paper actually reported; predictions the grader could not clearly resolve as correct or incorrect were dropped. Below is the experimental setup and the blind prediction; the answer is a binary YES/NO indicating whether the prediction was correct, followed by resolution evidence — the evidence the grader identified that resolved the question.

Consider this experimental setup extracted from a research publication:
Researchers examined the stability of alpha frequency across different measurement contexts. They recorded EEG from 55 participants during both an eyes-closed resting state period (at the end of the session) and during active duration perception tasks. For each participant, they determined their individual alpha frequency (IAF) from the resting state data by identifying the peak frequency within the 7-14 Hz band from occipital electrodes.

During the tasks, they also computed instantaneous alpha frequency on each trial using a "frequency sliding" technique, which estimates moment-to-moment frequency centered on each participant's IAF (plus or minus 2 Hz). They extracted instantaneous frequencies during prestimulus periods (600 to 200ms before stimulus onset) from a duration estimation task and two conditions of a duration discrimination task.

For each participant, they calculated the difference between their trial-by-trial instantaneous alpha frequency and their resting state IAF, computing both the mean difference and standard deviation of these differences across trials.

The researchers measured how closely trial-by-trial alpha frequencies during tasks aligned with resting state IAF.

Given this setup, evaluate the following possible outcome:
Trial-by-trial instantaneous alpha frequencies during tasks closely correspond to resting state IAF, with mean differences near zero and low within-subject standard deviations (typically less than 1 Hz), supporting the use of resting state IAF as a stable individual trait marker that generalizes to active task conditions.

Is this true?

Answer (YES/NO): YES